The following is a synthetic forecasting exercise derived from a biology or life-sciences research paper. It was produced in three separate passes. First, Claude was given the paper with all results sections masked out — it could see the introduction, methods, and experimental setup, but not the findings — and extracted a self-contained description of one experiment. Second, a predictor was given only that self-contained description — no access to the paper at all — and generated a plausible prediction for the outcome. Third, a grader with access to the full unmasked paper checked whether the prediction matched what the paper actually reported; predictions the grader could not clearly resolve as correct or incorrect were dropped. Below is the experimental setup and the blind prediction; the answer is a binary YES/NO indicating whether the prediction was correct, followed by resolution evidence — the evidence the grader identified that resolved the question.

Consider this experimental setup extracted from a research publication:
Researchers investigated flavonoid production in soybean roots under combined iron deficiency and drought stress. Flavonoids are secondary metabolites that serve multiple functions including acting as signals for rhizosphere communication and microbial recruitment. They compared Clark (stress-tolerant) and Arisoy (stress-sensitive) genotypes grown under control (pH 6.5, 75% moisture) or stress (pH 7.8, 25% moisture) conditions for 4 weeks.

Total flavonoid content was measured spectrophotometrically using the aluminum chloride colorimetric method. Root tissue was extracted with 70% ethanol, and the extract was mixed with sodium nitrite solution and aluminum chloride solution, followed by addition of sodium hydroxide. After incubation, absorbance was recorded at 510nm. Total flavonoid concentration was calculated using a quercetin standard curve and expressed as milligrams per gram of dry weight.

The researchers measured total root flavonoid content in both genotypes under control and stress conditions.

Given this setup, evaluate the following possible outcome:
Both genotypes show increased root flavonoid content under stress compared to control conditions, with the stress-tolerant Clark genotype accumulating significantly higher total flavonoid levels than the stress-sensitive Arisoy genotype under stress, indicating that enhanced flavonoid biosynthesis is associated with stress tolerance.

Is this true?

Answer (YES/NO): NO